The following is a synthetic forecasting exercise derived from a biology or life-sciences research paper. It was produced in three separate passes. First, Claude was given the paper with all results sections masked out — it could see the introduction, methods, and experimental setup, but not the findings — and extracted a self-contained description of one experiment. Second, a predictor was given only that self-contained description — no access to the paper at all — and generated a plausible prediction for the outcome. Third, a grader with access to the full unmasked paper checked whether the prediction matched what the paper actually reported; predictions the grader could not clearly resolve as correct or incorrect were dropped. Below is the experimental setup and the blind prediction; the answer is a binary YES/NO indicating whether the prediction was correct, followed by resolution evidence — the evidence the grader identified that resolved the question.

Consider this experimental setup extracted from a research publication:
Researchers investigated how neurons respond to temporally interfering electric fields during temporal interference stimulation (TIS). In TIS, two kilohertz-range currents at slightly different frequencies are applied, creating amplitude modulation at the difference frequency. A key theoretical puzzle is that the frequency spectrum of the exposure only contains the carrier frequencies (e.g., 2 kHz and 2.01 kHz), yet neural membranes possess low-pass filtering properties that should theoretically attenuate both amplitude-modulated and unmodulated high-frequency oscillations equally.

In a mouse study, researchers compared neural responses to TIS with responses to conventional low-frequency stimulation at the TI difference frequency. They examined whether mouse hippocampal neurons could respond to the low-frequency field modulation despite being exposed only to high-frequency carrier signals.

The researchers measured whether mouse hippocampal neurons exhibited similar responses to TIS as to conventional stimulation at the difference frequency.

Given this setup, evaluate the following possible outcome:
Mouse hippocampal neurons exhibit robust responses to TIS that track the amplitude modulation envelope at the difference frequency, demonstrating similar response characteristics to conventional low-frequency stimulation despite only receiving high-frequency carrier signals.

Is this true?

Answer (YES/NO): YES